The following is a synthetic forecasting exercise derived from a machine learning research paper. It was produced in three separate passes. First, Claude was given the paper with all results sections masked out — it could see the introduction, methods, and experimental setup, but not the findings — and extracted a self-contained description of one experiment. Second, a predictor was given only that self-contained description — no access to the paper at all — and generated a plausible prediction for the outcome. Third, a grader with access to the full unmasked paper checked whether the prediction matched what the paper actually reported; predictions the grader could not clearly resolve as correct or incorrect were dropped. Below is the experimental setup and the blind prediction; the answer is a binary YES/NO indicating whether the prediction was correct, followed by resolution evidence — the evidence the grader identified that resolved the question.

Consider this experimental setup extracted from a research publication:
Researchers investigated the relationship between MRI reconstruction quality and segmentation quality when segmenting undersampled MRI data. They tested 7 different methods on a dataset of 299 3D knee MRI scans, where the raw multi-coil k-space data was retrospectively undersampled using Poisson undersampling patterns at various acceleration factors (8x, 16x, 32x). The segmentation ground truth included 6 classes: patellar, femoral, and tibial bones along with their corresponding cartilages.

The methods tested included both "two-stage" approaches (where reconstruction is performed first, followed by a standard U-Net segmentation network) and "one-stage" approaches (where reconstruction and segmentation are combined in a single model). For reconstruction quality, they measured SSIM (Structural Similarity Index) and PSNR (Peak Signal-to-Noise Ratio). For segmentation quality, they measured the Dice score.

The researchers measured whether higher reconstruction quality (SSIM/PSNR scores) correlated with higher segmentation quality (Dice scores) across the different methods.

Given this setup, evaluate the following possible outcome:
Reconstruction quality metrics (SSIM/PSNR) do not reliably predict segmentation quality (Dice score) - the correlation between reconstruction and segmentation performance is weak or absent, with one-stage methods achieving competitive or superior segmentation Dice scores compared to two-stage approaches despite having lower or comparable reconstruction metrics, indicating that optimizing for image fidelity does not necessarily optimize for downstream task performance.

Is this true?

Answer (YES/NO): YES